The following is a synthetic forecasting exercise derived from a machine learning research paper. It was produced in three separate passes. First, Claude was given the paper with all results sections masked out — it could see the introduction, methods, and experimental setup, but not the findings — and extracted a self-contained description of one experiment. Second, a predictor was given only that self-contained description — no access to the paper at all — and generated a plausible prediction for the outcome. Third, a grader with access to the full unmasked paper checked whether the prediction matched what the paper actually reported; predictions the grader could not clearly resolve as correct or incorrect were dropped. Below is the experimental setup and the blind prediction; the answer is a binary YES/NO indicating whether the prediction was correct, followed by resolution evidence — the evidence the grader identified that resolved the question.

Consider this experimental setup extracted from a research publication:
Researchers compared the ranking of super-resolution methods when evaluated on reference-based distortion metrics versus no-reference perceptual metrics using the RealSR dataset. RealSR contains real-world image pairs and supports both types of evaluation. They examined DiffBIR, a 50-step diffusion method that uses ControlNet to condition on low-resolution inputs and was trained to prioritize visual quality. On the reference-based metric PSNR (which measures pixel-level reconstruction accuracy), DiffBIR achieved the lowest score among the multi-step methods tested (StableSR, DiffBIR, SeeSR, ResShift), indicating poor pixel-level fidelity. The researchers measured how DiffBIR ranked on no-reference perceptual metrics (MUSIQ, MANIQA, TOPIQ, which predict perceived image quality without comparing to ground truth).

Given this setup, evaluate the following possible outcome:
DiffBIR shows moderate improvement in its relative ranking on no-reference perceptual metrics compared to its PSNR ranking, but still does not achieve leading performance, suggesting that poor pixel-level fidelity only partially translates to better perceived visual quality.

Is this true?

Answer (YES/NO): NO